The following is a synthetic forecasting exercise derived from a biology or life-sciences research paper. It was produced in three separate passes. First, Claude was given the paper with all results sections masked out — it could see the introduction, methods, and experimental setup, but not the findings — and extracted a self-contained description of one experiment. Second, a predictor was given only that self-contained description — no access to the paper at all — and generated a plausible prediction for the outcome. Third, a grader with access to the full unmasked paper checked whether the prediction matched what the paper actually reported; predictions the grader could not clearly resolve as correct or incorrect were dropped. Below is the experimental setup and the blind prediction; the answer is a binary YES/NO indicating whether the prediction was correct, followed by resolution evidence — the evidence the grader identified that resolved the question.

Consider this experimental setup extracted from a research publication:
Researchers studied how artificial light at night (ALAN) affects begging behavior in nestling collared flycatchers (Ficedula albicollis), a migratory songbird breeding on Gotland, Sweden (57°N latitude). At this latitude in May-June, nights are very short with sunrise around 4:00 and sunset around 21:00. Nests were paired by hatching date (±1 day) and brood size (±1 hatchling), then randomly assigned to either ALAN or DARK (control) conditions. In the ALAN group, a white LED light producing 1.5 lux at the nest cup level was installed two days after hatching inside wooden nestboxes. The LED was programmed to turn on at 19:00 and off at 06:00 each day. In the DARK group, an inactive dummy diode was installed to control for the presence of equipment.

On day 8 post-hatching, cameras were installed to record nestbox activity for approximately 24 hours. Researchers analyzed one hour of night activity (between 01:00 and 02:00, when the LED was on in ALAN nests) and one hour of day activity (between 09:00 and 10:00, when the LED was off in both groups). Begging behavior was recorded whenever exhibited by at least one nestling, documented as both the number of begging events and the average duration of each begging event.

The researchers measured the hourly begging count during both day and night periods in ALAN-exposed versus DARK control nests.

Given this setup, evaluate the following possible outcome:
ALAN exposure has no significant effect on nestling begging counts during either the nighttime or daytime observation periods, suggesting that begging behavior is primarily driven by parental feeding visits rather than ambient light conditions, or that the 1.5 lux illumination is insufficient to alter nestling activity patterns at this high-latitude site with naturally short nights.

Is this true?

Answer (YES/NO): NO